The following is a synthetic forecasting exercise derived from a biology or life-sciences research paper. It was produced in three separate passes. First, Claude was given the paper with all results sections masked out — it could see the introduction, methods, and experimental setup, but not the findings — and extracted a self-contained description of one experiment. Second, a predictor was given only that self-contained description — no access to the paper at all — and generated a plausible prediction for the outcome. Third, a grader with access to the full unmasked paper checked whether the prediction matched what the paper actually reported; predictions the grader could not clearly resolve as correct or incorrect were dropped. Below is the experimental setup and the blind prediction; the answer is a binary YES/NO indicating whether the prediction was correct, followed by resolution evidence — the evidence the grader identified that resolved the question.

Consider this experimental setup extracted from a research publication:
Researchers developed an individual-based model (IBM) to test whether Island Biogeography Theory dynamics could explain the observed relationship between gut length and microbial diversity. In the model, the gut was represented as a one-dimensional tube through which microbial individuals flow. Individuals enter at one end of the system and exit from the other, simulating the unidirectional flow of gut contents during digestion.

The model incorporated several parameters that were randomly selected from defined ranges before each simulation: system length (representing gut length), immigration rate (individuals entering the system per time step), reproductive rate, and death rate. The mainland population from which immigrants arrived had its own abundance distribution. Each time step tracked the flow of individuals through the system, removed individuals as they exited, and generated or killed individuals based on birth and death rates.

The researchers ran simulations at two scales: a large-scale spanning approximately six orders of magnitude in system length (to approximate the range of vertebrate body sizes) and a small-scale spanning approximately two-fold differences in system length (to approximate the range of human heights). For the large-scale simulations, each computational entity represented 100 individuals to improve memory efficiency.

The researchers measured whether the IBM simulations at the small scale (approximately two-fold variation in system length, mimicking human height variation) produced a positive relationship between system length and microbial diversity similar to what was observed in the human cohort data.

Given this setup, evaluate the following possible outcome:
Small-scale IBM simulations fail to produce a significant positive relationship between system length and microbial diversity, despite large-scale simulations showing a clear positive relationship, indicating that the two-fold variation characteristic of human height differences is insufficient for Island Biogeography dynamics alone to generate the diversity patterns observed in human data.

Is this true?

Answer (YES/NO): NO